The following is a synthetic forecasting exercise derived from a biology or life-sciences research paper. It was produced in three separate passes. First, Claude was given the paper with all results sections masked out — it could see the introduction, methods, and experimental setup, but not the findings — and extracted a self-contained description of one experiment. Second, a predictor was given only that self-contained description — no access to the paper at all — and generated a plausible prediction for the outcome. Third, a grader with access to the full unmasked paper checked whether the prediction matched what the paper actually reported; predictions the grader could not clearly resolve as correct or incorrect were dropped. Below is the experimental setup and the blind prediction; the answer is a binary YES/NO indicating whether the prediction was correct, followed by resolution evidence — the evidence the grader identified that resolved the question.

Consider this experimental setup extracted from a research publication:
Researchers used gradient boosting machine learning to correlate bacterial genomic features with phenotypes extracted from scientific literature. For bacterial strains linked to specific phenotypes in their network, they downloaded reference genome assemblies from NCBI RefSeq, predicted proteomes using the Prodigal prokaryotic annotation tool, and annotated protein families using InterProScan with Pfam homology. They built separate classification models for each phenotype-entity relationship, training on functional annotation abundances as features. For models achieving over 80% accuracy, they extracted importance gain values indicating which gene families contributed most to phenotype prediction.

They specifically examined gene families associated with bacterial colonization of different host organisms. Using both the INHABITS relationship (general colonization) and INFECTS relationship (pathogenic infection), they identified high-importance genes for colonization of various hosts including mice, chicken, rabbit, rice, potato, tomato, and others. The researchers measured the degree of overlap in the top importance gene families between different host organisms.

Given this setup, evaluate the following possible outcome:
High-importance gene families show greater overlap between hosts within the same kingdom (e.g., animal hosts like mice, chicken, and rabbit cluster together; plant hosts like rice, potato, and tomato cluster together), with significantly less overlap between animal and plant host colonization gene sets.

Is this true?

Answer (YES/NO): NO